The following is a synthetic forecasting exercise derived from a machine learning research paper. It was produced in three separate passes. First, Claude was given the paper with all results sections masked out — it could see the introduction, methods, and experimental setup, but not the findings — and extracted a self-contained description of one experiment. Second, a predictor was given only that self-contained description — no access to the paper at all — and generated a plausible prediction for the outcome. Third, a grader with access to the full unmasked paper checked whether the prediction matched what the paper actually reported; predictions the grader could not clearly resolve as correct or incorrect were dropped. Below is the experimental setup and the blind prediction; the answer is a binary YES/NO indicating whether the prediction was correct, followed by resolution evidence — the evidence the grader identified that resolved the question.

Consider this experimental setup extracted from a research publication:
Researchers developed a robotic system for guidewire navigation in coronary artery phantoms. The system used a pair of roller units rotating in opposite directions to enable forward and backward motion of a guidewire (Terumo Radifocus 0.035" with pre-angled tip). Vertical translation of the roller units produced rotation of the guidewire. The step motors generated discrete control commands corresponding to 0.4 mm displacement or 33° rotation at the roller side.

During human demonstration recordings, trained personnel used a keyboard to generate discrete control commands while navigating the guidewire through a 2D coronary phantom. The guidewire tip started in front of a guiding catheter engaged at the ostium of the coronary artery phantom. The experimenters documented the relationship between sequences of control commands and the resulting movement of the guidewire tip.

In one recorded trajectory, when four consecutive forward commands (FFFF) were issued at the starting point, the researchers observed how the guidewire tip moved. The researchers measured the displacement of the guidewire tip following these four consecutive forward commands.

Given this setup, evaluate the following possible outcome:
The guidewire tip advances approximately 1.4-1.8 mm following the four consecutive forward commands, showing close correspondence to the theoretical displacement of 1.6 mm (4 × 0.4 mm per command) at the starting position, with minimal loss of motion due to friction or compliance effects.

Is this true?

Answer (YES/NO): NO